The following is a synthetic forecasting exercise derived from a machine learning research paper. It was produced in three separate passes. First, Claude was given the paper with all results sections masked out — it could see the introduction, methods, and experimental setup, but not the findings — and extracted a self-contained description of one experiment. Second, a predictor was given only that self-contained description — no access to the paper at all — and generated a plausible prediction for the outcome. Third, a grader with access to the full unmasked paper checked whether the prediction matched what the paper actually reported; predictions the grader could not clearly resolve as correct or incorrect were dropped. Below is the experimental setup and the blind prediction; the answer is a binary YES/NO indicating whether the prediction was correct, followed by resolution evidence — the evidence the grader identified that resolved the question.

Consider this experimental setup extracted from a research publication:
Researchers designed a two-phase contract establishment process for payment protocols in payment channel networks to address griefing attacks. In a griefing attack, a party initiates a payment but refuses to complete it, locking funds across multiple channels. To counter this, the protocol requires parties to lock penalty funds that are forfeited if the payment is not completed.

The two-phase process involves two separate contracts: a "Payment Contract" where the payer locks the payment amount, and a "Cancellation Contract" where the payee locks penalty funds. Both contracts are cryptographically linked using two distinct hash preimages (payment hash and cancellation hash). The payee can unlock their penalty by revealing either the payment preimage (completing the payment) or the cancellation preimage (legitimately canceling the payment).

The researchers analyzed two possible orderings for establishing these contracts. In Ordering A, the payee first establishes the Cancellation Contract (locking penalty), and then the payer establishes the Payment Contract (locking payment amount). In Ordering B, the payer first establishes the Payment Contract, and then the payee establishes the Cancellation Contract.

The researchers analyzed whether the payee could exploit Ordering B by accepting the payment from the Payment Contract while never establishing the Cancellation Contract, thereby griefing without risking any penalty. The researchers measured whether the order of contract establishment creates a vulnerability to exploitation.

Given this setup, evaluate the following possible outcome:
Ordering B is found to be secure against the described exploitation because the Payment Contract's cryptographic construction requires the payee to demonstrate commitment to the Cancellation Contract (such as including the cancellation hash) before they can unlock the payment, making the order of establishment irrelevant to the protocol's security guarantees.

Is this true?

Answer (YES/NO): NO